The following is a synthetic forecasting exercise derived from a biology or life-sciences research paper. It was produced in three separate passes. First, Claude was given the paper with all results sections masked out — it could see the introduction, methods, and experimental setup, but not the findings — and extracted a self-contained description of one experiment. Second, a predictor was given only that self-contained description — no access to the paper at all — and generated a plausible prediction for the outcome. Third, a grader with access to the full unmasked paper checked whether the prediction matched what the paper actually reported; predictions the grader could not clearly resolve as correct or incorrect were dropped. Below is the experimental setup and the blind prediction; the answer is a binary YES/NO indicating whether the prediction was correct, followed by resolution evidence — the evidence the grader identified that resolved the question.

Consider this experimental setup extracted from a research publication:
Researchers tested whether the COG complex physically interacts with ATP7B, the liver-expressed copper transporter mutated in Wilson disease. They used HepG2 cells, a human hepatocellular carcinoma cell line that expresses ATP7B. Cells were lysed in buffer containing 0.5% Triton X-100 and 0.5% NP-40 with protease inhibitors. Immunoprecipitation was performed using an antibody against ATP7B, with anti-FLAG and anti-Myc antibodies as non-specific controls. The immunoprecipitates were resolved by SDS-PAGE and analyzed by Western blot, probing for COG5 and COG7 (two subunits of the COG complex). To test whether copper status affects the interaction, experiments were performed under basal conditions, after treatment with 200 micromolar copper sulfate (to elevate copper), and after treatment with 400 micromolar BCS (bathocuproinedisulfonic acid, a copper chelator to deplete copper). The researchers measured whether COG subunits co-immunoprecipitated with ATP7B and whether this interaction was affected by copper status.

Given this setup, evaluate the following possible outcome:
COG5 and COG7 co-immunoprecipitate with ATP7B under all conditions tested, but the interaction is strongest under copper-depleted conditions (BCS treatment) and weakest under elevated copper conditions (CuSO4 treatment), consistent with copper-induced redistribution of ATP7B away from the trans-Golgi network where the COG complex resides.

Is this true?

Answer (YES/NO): NO